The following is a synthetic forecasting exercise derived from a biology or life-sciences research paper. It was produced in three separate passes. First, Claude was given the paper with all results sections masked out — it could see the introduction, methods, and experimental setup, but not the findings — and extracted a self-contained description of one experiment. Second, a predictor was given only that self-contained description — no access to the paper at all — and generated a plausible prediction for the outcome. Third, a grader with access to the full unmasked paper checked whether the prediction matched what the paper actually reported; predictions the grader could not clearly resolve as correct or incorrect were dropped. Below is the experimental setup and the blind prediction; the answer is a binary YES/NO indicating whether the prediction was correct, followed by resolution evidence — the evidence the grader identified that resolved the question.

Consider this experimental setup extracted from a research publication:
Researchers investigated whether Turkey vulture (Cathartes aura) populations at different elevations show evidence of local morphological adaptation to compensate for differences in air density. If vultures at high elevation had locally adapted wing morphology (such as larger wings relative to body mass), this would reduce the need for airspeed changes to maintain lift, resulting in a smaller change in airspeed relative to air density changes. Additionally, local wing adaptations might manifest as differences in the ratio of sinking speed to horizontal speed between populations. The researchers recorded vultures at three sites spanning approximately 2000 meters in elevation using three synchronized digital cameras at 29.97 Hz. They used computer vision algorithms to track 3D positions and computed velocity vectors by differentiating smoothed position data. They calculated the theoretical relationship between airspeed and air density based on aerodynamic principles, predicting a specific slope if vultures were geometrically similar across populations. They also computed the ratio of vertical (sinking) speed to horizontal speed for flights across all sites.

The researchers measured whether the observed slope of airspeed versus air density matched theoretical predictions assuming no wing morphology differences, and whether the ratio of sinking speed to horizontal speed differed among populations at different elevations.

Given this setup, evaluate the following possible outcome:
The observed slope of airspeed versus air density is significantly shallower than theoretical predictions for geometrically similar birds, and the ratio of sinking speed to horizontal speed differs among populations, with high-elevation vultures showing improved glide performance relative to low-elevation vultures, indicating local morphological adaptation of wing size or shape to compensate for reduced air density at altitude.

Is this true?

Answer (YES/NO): NO